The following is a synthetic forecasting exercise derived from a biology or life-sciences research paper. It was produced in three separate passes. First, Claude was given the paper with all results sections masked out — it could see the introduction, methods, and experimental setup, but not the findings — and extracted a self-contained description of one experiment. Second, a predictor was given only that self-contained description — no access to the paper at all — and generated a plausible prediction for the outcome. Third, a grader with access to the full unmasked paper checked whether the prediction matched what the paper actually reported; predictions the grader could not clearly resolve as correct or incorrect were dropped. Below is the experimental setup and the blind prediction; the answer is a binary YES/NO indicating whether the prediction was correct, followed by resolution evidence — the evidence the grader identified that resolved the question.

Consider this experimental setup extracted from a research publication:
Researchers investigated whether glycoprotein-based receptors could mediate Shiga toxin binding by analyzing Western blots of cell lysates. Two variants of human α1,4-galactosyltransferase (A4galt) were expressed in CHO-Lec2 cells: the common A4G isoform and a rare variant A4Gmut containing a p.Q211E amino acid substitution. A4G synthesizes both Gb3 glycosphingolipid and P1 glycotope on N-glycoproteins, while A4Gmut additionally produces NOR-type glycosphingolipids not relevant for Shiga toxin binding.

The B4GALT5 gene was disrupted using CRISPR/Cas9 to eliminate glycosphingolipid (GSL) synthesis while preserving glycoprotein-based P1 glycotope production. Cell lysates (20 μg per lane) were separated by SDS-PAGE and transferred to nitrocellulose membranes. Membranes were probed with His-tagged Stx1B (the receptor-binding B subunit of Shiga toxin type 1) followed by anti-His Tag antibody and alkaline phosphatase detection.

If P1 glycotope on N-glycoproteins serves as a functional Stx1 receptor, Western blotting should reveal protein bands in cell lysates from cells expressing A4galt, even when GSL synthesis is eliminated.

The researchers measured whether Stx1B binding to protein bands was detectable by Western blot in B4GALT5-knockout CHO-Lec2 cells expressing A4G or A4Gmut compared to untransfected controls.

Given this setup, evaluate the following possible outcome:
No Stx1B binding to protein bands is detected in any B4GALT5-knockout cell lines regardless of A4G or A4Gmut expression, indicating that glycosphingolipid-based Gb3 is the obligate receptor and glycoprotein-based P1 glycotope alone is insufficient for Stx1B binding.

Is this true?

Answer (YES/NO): NO